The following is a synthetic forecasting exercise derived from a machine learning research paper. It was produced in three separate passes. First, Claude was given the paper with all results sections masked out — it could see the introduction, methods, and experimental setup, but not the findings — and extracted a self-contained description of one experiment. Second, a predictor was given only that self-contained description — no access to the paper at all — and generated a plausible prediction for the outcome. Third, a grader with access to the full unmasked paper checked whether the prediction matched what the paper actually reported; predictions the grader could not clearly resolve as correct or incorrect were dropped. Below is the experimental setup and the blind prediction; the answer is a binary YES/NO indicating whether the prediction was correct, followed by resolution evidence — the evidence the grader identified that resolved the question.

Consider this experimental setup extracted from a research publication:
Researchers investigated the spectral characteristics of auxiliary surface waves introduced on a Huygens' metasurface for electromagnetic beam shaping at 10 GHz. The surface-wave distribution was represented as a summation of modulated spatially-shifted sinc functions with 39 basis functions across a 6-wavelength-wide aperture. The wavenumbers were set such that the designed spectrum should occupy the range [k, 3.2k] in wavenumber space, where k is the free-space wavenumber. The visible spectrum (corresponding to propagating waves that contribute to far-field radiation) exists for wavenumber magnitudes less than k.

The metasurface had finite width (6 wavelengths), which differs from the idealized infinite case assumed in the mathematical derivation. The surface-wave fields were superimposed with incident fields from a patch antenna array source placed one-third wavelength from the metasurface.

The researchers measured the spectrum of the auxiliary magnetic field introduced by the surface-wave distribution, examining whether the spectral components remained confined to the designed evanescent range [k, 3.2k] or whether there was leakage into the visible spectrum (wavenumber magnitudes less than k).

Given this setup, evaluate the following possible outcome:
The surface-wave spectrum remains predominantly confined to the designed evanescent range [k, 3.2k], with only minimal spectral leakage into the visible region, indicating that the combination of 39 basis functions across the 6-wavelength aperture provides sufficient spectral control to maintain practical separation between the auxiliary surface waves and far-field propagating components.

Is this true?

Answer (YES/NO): YES